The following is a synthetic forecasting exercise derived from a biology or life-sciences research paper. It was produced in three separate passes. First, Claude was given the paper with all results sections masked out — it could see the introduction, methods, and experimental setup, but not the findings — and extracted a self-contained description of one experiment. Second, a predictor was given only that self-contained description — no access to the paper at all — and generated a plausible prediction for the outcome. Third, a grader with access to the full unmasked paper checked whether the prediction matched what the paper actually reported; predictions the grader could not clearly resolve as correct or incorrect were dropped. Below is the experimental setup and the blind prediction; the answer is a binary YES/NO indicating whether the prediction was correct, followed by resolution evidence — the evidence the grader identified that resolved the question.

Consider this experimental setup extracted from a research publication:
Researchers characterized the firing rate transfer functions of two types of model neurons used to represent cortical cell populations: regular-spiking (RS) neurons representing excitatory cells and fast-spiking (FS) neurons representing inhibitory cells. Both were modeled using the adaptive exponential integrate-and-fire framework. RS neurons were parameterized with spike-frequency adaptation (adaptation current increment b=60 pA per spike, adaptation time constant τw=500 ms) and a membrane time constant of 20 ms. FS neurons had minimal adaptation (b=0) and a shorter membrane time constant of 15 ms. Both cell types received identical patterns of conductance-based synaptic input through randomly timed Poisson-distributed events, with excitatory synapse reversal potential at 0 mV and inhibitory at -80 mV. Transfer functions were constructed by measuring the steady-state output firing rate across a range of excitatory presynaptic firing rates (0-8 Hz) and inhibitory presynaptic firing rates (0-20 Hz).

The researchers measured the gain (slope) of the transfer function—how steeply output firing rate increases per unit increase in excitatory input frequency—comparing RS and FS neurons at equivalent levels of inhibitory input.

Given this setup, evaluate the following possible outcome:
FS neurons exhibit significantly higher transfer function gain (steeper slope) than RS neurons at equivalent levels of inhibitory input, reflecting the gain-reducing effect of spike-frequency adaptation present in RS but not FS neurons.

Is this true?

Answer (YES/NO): NO